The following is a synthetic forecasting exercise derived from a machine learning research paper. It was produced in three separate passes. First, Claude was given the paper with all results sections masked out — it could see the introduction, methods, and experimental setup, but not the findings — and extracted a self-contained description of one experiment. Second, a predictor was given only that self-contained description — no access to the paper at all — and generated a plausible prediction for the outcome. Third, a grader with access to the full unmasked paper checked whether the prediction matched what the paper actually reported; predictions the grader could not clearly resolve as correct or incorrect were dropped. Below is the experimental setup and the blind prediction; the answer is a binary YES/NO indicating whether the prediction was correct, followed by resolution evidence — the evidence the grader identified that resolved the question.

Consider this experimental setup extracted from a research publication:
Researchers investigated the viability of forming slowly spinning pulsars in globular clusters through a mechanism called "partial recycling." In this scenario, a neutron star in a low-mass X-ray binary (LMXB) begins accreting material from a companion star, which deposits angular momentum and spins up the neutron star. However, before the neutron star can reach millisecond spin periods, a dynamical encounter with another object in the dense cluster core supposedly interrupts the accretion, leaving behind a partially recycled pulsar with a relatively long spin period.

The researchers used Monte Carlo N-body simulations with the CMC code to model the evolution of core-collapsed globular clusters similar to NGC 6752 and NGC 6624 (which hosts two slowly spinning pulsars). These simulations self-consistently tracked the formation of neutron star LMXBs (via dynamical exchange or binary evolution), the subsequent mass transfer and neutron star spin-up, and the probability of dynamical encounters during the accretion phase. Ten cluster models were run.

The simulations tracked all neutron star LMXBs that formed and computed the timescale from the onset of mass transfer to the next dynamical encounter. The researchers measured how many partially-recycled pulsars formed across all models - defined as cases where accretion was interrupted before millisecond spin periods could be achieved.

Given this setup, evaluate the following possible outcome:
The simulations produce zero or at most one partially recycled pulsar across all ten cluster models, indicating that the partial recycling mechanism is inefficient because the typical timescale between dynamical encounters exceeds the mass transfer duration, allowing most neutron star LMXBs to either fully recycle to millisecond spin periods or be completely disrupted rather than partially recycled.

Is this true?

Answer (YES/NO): YES